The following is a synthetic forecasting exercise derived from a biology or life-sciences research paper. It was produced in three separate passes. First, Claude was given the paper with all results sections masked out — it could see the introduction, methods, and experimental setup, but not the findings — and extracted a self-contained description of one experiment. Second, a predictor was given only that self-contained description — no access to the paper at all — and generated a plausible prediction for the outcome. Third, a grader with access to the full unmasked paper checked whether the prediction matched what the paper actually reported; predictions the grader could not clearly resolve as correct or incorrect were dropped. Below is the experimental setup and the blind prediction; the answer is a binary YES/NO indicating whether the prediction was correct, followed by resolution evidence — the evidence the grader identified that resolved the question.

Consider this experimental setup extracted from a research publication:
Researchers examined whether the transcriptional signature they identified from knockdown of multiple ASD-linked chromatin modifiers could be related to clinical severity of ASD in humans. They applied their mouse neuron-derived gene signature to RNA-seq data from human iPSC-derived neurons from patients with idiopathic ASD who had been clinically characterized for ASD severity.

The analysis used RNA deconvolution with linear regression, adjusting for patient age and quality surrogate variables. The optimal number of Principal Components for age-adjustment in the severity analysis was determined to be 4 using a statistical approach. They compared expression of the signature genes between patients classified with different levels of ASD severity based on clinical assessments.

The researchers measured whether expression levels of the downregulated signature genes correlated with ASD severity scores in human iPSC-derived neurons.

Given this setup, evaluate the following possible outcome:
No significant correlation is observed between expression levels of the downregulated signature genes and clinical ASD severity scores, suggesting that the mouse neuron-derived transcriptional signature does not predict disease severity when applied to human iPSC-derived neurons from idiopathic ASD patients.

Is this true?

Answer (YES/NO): NO